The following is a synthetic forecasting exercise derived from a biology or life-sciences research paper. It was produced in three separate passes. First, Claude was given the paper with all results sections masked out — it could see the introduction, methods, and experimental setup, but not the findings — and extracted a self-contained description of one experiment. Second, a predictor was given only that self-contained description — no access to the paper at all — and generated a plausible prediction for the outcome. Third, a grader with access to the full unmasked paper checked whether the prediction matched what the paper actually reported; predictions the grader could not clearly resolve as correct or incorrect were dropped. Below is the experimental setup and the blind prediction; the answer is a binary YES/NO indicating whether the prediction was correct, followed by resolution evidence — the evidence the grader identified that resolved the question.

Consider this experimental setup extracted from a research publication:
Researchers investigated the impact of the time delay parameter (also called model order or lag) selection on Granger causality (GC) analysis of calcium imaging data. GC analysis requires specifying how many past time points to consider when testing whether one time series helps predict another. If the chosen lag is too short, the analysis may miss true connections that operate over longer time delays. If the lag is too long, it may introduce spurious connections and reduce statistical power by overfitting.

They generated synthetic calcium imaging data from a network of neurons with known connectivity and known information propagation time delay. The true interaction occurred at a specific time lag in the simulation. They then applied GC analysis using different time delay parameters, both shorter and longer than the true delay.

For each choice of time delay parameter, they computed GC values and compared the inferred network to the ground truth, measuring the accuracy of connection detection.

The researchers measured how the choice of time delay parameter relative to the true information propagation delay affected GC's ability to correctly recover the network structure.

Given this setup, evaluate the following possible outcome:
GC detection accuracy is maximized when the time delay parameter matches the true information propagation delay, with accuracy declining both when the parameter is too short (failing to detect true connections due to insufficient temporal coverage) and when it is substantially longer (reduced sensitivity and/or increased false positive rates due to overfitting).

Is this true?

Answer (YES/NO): YES